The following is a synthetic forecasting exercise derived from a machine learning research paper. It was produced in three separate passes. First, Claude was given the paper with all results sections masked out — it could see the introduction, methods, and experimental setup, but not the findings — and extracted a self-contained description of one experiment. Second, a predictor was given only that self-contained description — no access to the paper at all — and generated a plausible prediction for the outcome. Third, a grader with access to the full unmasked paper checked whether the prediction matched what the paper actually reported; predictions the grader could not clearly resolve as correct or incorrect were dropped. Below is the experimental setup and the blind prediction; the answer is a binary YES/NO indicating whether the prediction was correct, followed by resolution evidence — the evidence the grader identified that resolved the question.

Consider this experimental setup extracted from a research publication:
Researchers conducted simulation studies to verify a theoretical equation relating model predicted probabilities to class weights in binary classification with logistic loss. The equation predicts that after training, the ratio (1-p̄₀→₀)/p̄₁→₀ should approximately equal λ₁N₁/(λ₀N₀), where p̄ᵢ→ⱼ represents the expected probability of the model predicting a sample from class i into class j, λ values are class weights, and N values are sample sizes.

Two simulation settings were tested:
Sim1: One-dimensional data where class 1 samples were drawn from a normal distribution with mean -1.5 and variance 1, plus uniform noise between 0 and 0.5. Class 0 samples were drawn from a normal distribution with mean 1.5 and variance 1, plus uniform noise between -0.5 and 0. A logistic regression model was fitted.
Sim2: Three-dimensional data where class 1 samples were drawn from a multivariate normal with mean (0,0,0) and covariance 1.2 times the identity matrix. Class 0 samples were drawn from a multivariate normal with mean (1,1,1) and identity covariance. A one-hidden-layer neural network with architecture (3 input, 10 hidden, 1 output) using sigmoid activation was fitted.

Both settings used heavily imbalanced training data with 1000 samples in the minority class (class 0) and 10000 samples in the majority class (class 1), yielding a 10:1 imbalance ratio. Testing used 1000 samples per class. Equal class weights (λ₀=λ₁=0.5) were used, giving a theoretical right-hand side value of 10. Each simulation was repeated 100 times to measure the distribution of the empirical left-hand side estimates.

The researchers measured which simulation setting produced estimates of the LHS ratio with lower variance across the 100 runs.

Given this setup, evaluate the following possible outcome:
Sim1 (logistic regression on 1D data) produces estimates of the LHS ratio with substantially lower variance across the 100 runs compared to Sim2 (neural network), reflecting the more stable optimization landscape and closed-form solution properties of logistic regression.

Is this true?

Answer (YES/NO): NO